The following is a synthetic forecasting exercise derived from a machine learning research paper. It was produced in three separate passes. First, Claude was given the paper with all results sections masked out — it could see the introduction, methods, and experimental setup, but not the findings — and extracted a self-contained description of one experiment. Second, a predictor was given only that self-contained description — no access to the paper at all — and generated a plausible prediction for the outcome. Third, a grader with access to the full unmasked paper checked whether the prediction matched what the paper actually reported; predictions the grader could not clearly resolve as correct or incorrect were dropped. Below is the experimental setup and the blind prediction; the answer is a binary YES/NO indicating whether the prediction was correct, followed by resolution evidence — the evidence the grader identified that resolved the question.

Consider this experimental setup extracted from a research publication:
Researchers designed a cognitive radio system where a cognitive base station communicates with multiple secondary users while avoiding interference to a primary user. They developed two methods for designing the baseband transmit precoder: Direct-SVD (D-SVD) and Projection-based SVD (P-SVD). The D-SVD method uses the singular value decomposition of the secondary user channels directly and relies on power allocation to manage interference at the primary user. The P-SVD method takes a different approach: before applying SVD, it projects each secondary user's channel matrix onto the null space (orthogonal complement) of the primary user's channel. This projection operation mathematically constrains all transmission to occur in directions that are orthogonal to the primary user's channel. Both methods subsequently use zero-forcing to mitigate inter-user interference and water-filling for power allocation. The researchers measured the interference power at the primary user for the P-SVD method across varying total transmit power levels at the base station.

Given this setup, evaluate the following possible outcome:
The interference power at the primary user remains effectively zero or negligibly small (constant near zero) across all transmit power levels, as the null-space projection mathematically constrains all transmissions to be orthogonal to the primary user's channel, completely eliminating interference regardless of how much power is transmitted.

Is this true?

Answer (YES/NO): YES